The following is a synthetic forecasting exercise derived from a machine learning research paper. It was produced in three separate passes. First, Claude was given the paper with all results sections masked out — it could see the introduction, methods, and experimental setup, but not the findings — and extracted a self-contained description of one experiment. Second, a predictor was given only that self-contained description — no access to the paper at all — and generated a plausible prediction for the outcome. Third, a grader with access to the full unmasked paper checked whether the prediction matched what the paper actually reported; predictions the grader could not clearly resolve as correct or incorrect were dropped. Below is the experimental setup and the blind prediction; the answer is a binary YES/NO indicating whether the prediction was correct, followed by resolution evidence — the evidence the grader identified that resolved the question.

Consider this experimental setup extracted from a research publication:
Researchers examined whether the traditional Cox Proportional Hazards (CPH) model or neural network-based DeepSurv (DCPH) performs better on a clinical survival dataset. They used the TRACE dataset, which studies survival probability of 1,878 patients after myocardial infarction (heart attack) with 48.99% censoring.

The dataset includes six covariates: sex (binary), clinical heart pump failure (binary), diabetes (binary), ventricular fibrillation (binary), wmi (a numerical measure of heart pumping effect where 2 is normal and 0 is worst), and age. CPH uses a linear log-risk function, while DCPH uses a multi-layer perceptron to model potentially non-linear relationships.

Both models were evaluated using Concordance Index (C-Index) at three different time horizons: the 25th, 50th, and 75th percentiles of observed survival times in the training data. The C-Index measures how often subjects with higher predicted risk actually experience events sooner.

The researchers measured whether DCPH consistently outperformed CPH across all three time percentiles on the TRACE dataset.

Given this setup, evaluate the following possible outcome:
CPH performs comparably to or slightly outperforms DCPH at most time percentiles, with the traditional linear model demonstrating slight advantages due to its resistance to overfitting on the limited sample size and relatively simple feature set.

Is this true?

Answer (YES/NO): NO